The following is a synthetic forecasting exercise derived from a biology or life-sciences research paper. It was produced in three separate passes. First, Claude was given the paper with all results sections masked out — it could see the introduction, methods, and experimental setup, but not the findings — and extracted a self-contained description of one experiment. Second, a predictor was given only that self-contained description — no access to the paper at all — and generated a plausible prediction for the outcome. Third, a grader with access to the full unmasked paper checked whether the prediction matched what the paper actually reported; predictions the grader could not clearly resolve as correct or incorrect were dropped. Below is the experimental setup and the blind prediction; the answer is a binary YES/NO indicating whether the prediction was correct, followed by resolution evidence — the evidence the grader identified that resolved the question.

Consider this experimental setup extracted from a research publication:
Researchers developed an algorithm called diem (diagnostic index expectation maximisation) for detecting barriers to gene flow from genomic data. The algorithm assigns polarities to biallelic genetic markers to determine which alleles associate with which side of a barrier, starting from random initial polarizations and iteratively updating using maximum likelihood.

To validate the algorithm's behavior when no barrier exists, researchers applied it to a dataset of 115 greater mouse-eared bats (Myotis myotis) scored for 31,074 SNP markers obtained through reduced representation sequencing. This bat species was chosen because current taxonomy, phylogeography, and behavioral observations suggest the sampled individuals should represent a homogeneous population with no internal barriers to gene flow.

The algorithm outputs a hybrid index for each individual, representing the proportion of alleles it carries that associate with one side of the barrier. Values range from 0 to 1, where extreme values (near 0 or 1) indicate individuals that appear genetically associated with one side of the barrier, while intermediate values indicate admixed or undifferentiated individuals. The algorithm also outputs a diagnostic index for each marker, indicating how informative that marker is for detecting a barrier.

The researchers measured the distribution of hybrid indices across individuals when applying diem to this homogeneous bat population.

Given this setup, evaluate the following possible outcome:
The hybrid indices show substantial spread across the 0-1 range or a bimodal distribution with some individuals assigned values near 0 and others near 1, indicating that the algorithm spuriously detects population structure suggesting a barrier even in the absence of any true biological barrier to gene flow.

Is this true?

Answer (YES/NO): NO